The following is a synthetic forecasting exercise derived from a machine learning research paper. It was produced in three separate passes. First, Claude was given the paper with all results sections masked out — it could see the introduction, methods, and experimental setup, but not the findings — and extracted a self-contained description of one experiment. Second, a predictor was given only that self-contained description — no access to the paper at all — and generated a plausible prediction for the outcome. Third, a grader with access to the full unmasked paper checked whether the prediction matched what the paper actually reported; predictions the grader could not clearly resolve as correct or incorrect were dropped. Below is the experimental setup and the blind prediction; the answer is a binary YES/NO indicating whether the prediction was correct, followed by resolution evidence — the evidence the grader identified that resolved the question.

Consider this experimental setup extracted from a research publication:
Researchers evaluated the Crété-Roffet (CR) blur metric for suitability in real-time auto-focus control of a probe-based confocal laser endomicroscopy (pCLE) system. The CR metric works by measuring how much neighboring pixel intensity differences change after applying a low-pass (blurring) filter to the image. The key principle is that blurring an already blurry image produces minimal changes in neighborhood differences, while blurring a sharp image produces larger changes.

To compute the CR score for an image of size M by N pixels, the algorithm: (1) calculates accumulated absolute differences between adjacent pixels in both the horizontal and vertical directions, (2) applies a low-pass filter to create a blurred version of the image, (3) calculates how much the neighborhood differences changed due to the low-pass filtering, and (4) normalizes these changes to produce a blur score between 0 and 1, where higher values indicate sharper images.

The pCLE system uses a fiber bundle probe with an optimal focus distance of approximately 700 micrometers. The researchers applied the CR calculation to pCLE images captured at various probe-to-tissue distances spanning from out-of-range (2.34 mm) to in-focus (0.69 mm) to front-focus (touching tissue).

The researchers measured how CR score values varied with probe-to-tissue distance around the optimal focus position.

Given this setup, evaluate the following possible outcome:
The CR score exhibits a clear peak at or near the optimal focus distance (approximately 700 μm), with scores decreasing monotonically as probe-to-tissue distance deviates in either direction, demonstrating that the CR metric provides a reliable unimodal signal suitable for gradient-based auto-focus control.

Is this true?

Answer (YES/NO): YES